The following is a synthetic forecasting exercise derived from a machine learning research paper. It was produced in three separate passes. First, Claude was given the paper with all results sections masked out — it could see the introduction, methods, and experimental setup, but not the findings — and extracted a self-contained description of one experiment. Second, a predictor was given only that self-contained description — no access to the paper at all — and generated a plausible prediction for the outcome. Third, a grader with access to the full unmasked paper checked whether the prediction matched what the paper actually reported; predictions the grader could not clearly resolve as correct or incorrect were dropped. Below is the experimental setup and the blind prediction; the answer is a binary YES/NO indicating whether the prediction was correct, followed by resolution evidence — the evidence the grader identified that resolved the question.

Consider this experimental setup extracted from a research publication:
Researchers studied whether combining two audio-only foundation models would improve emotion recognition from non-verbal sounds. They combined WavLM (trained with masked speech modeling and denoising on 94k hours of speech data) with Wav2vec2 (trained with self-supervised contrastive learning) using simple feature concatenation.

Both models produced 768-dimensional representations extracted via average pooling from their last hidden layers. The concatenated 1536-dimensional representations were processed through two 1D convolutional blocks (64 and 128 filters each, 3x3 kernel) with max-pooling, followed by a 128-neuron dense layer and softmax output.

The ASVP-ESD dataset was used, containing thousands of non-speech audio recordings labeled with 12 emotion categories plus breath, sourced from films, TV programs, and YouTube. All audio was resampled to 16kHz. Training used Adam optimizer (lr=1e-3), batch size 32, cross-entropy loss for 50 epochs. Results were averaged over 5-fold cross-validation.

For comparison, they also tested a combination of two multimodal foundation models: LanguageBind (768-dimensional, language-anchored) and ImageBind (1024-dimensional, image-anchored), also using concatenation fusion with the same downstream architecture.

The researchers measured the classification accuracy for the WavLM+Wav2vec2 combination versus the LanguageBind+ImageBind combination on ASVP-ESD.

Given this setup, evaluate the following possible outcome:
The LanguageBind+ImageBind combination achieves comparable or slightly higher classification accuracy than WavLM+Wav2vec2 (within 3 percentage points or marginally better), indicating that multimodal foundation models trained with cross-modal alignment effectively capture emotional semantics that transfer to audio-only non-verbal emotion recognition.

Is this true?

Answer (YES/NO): NO